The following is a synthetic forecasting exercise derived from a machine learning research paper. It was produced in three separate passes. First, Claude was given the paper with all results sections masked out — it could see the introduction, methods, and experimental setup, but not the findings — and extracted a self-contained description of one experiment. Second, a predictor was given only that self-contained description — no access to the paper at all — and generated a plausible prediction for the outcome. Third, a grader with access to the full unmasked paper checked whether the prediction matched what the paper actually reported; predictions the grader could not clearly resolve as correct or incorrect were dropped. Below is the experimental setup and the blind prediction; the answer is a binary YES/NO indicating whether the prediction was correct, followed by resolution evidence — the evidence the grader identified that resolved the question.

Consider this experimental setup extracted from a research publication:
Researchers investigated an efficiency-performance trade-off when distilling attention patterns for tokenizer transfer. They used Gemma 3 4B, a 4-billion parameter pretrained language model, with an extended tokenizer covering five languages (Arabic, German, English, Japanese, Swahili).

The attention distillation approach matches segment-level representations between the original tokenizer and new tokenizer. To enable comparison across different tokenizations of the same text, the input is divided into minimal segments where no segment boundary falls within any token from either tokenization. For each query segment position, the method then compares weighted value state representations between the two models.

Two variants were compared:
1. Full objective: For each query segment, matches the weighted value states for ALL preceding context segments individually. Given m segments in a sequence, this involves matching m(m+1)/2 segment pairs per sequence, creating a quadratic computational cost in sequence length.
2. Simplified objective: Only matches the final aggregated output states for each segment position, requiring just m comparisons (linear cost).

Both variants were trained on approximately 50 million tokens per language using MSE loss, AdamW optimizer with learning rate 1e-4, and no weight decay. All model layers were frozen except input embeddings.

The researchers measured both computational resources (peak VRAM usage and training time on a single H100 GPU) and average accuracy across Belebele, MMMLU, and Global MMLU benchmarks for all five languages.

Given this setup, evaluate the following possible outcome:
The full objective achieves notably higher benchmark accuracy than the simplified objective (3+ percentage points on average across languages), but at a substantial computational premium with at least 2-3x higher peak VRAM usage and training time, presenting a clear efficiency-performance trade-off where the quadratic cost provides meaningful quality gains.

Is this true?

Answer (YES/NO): NO